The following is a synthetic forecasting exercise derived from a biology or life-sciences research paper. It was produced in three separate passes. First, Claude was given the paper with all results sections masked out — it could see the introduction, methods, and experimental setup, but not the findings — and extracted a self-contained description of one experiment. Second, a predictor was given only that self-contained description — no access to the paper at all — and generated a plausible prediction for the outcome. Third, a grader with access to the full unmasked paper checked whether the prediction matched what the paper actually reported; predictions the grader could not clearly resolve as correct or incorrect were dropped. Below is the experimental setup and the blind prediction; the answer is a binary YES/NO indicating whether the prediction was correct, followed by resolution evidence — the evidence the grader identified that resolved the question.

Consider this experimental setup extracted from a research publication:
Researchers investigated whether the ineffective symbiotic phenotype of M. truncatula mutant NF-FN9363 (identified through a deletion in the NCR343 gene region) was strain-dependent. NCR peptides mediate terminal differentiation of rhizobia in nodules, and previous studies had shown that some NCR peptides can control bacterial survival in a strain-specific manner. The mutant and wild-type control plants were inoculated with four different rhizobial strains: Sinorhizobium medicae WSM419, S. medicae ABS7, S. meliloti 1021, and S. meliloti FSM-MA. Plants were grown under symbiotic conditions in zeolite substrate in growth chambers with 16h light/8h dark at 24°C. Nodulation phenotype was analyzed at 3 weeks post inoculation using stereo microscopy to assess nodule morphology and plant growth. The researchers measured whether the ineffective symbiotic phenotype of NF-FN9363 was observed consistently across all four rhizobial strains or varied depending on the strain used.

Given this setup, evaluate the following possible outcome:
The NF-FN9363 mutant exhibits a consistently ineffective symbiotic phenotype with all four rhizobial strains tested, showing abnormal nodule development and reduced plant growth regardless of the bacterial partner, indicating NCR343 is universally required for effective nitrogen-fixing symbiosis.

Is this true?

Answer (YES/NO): YES